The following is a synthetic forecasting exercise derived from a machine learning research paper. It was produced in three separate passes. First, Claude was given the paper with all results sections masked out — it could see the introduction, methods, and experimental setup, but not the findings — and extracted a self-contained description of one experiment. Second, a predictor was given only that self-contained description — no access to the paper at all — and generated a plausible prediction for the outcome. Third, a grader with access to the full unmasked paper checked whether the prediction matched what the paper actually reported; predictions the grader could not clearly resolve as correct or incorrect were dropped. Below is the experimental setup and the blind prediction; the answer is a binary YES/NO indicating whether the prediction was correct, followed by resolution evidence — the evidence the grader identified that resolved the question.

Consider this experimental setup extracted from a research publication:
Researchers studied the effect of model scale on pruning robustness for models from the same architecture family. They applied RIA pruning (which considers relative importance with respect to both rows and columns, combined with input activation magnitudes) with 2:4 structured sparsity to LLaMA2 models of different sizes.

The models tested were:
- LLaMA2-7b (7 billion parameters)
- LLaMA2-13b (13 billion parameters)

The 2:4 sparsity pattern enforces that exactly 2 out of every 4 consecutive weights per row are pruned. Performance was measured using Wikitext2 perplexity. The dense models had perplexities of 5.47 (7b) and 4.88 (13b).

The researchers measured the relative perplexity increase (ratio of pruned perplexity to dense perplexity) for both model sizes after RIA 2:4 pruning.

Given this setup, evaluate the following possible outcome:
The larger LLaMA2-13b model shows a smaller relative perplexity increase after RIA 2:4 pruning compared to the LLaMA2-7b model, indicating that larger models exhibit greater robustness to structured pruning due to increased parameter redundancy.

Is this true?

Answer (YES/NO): YES